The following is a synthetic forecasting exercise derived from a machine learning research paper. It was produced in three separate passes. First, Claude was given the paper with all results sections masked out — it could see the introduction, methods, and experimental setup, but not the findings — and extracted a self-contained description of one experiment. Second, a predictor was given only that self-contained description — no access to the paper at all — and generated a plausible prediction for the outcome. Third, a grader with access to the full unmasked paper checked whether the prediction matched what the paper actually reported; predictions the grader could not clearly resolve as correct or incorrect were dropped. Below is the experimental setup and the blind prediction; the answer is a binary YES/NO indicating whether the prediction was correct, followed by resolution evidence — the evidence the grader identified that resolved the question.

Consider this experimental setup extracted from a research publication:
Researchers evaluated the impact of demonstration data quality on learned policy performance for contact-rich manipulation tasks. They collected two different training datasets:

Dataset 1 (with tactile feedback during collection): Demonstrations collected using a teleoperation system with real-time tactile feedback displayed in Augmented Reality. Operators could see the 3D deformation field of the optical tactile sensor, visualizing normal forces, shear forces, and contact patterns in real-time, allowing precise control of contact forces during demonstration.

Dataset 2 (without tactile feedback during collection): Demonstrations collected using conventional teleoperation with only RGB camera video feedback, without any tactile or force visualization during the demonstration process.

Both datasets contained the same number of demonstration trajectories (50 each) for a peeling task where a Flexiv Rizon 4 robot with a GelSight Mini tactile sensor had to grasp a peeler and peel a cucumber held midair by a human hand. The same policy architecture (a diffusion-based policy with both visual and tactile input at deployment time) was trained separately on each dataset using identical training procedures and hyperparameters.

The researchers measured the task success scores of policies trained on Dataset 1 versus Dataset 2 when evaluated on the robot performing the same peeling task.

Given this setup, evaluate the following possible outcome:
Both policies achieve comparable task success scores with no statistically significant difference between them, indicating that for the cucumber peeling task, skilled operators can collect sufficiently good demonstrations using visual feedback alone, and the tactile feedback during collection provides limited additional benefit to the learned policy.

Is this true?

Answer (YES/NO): NO